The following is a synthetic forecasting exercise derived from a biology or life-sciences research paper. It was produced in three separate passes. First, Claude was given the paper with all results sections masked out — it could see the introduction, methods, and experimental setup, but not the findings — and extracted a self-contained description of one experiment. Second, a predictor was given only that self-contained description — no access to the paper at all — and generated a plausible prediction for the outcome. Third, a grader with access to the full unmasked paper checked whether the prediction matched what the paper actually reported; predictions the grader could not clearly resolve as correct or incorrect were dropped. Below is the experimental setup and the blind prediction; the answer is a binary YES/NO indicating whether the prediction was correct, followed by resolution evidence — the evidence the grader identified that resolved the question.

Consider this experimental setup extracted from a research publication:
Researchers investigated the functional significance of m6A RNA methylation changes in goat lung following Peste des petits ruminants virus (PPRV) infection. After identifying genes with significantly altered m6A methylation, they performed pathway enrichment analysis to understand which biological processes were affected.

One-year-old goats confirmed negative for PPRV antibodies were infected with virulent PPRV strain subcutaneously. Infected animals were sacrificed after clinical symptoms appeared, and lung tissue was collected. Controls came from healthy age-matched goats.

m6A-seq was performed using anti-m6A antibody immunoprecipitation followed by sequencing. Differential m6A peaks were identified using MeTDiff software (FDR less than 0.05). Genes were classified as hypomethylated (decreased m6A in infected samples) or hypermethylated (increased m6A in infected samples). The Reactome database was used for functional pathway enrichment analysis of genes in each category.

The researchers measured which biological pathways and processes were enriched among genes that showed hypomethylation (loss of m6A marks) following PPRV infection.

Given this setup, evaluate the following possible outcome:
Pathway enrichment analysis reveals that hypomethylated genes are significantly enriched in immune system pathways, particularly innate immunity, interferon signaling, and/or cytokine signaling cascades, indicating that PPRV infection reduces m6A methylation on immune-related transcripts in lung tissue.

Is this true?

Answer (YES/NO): NO